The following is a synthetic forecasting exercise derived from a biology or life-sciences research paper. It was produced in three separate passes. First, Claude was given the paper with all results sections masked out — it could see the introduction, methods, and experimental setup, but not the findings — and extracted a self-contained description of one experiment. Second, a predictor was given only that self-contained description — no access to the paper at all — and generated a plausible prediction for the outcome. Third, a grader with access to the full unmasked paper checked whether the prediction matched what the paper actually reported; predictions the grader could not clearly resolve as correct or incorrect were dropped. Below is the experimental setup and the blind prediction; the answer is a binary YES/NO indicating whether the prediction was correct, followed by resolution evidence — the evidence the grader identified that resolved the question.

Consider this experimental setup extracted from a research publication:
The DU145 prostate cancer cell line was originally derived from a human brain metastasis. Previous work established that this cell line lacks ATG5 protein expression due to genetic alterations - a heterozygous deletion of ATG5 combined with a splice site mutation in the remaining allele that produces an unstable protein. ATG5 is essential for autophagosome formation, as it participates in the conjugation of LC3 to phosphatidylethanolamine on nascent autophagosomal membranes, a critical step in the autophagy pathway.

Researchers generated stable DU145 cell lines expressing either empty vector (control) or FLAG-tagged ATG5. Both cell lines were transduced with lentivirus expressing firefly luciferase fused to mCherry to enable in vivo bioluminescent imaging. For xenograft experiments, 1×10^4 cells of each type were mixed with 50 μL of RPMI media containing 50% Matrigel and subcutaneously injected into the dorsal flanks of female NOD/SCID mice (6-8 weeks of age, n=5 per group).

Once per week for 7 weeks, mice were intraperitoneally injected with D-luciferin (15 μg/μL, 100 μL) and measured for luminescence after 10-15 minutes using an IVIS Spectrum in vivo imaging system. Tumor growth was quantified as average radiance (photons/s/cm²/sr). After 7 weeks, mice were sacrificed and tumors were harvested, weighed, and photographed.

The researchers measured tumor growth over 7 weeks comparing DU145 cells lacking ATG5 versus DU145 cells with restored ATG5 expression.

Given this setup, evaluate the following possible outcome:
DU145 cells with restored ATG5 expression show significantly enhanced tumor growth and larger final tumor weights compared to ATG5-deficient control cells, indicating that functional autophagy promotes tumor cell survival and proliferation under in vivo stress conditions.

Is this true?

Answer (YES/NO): NO